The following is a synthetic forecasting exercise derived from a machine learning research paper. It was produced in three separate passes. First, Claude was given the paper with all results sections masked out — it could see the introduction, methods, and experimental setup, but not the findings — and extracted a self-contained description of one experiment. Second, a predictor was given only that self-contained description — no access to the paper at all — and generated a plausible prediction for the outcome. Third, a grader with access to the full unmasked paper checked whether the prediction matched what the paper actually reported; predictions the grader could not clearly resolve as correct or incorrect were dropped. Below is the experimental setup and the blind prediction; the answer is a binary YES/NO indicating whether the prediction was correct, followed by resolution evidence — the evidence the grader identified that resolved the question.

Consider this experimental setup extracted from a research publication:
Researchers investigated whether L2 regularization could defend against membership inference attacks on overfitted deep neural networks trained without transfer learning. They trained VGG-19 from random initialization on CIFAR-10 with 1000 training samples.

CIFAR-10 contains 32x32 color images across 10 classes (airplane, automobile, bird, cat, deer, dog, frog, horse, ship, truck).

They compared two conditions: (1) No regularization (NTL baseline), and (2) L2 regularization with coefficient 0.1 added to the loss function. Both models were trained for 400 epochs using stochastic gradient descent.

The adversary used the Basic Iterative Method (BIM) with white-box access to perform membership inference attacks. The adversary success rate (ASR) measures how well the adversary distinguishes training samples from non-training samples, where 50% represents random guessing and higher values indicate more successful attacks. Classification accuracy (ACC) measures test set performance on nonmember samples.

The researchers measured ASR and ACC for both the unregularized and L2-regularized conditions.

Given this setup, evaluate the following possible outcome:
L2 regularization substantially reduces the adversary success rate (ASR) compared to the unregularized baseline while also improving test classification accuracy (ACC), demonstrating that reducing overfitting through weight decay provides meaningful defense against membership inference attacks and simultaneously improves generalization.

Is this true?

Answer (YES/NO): NO